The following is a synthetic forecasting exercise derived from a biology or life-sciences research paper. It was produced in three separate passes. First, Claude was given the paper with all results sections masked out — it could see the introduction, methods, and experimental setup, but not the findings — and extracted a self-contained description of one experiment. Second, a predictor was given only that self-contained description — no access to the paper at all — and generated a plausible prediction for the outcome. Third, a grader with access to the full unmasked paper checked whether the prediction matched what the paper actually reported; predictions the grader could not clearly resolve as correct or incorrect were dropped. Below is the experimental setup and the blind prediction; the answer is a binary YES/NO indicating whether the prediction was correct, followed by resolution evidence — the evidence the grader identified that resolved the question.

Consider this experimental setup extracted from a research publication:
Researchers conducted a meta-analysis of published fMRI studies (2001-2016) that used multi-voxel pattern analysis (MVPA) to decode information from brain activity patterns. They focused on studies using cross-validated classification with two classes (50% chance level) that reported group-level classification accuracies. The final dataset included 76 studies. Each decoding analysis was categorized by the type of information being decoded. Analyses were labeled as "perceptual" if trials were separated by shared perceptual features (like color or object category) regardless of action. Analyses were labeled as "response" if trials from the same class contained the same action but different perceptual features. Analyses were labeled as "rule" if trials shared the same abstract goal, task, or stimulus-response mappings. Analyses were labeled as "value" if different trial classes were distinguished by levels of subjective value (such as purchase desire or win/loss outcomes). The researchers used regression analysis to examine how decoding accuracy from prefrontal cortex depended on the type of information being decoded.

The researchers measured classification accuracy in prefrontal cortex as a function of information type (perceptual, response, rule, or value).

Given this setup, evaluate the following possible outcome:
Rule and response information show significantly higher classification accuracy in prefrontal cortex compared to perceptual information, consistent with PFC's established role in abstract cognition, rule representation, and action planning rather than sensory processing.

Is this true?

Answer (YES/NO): NO